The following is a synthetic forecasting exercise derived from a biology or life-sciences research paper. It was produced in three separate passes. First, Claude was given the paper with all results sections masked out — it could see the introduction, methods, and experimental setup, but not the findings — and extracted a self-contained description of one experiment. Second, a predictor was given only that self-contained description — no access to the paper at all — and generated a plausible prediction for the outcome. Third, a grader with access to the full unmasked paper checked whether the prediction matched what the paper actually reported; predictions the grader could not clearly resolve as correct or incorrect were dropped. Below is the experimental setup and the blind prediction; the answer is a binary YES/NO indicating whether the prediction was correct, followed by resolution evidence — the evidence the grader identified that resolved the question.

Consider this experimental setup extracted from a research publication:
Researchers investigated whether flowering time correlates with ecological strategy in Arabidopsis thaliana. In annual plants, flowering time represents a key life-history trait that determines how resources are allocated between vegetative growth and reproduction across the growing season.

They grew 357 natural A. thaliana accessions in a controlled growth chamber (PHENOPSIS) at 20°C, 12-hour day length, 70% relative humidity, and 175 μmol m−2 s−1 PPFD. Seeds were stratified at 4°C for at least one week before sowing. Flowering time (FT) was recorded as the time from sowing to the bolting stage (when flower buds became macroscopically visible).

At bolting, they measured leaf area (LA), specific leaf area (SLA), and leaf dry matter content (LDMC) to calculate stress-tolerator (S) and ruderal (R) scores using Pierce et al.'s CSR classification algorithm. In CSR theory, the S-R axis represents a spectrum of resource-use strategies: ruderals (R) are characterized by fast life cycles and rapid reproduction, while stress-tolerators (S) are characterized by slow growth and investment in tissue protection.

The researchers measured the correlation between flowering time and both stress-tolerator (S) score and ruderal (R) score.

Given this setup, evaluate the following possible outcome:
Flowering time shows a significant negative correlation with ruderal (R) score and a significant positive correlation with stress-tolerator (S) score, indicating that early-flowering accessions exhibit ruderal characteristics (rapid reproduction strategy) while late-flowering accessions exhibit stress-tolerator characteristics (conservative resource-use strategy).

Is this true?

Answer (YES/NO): YES